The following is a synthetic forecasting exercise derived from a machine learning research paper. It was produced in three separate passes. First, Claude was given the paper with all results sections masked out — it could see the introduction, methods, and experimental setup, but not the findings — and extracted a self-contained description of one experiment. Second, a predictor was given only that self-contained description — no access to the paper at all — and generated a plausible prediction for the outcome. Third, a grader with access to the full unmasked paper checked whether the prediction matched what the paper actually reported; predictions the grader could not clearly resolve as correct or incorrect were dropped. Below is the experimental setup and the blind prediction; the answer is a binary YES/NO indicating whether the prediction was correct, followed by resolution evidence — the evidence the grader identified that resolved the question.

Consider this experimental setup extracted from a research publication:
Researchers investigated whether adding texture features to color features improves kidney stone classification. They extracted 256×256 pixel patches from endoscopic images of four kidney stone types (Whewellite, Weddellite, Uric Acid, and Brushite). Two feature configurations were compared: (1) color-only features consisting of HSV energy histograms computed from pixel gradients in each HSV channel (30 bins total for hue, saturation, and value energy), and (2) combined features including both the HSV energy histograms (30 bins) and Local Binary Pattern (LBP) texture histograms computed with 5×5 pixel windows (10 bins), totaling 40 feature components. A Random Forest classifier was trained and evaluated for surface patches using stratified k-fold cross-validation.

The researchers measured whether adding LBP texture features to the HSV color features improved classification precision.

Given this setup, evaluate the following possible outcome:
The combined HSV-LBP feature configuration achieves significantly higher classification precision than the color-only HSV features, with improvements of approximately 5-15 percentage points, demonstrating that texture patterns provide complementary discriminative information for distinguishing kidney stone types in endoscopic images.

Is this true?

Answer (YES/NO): YES